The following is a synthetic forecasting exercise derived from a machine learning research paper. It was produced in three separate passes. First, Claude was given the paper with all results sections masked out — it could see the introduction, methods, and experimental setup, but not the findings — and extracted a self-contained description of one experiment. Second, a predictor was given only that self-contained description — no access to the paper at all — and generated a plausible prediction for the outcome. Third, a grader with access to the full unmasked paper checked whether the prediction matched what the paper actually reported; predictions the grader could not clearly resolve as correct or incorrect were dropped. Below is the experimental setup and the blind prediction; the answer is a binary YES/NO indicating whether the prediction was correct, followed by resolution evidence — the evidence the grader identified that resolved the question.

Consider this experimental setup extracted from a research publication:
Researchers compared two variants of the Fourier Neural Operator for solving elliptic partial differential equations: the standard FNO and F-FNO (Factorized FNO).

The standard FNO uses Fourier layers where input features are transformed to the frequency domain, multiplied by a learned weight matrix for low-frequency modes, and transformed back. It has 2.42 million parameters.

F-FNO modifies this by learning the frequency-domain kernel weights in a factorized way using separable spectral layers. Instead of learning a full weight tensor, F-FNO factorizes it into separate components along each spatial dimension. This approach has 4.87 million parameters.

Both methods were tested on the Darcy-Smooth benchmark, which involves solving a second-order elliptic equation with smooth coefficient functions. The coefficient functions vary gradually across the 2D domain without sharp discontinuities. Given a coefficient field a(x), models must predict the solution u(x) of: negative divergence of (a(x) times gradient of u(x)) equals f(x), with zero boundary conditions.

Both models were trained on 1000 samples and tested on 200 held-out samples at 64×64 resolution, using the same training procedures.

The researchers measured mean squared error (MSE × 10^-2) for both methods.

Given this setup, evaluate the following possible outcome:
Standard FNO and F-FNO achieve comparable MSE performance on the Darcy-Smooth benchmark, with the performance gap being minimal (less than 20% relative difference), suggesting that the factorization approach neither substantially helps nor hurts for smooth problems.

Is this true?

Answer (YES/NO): NO